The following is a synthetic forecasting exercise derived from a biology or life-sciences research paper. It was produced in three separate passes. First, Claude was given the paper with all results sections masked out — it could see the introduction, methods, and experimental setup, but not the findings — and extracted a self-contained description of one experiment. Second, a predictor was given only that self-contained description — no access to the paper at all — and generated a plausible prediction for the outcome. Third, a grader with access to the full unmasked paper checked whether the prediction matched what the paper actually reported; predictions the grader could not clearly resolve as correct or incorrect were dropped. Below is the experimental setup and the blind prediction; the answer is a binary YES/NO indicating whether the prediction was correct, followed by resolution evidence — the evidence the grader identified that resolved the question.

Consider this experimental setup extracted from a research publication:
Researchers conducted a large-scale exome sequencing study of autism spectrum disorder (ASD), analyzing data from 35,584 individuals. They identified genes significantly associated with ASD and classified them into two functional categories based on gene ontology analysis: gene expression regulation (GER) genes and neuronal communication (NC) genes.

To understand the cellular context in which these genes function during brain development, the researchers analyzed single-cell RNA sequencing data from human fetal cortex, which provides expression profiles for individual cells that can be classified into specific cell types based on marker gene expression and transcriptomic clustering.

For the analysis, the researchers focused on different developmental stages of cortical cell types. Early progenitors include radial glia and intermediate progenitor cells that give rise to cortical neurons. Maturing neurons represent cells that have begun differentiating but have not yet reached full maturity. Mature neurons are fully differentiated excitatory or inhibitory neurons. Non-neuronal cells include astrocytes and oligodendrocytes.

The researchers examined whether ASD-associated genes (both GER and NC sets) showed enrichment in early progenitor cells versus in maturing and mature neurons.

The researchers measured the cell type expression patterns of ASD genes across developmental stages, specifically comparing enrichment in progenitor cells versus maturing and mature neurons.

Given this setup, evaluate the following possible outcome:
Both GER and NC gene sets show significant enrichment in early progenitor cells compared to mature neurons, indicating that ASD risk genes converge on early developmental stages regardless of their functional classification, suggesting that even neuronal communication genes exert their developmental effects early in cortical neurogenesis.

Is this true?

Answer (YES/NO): NO